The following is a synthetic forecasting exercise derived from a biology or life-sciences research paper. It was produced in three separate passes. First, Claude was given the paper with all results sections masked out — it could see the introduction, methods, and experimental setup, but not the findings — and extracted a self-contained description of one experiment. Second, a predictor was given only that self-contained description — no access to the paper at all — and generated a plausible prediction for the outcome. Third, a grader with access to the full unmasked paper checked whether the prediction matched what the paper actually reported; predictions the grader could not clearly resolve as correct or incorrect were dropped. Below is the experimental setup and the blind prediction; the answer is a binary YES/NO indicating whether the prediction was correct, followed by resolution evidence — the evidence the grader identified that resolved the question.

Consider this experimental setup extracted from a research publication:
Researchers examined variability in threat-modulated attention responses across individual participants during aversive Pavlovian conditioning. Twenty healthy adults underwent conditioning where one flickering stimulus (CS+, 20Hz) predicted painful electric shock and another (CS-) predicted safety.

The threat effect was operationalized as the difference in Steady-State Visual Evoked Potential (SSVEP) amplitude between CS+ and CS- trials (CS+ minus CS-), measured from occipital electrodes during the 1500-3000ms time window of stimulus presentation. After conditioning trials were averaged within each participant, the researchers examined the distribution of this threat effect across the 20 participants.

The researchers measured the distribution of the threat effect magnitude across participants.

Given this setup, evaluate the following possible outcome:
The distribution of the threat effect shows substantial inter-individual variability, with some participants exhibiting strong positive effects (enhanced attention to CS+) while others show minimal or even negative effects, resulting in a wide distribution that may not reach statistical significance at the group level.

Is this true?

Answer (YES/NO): NO